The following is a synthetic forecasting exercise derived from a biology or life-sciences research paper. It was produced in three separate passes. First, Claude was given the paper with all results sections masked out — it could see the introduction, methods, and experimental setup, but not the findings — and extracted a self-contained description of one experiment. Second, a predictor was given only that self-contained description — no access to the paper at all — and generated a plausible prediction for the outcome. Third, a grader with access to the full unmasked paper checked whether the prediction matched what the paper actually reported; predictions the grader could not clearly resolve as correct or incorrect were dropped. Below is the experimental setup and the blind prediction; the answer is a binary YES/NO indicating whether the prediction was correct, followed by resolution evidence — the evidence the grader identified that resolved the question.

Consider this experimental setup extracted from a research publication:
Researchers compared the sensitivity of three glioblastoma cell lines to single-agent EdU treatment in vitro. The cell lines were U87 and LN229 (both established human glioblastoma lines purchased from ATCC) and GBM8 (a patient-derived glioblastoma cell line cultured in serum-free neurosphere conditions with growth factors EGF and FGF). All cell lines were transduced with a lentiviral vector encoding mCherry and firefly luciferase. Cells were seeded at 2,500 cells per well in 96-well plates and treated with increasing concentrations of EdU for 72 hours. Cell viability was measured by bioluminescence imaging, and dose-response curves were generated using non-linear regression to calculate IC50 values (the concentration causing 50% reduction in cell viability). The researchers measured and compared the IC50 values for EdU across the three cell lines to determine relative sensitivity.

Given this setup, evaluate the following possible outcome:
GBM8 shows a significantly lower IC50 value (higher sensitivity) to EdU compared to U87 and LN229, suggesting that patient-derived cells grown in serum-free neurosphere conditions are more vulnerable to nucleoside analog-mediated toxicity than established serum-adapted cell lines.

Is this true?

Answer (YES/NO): YES